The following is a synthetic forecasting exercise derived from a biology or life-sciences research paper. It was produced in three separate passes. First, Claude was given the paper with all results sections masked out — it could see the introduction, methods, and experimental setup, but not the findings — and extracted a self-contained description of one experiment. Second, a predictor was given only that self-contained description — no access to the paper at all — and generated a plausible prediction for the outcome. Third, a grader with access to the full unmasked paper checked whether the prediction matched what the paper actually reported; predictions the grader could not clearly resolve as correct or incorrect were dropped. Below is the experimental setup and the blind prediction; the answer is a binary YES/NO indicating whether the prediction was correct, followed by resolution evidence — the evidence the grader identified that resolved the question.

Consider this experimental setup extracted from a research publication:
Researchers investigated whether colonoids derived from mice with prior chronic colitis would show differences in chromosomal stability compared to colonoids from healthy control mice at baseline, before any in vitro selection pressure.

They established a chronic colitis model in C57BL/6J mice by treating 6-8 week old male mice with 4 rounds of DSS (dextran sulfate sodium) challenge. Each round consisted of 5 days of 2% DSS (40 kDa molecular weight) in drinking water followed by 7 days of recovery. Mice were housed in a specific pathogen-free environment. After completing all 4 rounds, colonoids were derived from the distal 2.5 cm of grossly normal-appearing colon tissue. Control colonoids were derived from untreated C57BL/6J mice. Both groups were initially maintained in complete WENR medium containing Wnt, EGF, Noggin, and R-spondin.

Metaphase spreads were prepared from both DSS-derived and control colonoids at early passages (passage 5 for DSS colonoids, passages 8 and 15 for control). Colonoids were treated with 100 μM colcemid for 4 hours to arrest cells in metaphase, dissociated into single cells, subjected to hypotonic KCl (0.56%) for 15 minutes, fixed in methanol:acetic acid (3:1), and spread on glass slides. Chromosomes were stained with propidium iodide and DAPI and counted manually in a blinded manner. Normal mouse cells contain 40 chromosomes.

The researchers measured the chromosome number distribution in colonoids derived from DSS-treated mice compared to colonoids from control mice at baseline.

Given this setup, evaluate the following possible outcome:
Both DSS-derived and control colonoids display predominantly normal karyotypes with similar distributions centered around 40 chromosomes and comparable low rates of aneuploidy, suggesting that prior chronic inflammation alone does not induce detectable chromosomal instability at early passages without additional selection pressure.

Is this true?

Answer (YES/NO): NO